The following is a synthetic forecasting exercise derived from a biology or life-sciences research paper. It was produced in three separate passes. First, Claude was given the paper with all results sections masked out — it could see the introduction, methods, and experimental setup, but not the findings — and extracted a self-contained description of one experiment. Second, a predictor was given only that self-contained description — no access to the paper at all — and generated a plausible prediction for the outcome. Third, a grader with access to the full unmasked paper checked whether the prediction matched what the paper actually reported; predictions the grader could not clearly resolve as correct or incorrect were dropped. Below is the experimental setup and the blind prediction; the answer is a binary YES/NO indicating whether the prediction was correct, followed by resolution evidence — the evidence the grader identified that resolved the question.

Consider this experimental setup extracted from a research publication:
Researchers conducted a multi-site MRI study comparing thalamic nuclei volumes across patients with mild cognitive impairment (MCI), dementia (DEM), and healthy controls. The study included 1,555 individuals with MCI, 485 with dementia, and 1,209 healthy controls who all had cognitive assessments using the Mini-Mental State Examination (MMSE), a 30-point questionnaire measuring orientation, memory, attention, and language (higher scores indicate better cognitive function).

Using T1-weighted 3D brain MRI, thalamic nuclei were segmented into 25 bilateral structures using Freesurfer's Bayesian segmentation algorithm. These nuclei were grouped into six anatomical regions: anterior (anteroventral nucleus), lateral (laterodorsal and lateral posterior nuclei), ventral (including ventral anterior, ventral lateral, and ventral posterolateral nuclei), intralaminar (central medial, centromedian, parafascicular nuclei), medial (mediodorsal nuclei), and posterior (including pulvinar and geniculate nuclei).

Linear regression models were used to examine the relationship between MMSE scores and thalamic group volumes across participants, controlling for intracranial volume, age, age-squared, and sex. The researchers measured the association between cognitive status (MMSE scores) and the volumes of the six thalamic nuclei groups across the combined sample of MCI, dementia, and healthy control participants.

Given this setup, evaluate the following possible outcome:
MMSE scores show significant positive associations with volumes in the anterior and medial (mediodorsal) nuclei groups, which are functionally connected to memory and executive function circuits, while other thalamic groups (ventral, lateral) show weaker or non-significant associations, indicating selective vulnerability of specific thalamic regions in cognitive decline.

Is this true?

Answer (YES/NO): NO